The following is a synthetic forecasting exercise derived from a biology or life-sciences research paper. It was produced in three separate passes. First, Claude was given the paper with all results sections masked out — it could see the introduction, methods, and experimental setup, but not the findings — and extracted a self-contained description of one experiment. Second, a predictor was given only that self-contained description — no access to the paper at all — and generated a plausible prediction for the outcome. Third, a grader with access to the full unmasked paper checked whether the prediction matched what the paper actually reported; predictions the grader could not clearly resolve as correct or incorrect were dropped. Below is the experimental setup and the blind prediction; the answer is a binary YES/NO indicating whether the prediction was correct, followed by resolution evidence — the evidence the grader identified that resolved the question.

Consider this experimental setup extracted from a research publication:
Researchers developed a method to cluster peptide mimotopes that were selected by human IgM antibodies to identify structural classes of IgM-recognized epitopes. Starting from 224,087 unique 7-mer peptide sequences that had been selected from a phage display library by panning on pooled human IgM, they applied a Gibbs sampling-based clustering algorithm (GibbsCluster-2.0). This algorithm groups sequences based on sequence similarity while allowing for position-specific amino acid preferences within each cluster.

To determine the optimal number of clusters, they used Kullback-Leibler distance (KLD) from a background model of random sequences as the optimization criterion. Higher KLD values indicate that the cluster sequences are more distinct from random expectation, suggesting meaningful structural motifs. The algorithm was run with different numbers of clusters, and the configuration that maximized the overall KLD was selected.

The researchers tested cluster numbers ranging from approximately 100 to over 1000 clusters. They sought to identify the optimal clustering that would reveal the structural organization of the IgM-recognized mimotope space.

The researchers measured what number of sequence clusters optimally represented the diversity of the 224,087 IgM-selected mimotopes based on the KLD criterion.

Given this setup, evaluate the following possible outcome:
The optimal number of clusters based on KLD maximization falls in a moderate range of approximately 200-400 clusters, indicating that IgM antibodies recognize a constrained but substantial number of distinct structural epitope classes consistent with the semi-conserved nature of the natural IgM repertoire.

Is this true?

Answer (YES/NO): NO